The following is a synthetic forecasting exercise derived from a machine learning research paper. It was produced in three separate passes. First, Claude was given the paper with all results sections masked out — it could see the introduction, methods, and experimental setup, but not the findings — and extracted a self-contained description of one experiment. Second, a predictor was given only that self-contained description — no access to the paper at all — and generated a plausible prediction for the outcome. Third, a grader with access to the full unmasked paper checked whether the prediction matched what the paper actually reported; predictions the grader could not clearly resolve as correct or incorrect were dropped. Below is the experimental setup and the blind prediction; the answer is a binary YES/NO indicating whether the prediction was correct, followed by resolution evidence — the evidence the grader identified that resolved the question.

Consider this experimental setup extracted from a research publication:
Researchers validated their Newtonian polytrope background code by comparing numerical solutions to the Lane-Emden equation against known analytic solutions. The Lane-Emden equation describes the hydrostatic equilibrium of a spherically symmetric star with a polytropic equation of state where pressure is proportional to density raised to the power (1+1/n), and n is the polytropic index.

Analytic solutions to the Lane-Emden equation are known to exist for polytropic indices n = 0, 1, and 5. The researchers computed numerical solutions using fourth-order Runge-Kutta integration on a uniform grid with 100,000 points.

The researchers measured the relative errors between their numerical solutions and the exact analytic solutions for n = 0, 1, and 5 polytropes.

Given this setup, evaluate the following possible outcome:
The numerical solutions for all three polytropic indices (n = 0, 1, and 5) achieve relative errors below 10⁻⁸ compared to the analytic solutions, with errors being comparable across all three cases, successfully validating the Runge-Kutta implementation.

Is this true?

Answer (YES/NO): YES